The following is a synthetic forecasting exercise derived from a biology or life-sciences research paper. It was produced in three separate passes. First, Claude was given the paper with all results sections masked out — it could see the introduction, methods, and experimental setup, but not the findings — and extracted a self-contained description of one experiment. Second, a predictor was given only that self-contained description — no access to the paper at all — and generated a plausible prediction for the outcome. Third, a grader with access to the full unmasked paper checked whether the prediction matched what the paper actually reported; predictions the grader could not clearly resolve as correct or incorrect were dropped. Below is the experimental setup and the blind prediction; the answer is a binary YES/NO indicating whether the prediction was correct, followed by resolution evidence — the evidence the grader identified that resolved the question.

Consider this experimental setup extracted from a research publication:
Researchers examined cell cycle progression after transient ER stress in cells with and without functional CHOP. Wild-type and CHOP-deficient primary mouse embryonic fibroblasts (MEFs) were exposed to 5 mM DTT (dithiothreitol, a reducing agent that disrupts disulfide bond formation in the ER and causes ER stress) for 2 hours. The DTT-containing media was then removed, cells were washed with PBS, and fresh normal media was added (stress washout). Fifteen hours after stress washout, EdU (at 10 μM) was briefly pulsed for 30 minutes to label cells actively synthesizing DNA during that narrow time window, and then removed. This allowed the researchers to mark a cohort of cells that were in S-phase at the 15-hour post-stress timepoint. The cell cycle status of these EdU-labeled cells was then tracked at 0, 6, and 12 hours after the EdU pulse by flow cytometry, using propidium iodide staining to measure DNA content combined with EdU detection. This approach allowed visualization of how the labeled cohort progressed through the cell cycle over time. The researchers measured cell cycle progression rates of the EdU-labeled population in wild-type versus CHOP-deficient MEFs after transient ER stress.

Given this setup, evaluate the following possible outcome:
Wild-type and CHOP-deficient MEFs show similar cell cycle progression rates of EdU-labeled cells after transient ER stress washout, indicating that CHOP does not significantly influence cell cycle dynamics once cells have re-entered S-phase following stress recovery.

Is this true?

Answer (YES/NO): YES